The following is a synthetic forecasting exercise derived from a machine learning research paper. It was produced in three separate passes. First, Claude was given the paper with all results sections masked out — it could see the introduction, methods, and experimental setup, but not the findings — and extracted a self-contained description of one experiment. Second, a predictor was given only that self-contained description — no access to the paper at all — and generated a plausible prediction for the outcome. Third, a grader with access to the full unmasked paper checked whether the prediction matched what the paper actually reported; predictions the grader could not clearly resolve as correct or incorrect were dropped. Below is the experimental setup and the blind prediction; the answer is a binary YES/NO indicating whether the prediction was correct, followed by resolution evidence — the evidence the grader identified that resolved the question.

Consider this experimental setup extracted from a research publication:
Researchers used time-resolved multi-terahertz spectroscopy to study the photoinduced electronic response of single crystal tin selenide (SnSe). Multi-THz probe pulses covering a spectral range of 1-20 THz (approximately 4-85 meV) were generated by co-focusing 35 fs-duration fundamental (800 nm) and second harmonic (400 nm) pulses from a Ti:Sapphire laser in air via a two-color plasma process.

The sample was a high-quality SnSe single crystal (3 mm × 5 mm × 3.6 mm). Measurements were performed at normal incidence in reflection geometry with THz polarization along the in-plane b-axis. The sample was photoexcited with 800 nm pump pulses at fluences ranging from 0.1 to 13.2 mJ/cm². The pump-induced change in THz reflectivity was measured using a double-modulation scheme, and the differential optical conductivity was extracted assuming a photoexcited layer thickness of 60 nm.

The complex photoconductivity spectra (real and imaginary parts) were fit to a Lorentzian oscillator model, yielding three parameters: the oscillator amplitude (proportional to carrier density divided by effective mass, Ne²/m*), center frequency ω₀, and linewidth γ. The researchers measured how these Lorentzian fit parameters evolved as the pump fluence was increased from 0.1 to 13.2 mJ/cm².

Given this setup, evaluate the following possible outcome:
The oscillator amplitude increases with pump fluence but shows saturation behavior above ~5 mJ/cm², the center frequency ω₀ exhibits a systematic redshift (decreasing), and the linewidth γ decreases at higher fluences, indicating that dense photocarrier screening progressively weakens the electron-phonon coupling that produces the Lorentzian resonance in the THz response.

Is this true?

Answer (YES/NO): NO